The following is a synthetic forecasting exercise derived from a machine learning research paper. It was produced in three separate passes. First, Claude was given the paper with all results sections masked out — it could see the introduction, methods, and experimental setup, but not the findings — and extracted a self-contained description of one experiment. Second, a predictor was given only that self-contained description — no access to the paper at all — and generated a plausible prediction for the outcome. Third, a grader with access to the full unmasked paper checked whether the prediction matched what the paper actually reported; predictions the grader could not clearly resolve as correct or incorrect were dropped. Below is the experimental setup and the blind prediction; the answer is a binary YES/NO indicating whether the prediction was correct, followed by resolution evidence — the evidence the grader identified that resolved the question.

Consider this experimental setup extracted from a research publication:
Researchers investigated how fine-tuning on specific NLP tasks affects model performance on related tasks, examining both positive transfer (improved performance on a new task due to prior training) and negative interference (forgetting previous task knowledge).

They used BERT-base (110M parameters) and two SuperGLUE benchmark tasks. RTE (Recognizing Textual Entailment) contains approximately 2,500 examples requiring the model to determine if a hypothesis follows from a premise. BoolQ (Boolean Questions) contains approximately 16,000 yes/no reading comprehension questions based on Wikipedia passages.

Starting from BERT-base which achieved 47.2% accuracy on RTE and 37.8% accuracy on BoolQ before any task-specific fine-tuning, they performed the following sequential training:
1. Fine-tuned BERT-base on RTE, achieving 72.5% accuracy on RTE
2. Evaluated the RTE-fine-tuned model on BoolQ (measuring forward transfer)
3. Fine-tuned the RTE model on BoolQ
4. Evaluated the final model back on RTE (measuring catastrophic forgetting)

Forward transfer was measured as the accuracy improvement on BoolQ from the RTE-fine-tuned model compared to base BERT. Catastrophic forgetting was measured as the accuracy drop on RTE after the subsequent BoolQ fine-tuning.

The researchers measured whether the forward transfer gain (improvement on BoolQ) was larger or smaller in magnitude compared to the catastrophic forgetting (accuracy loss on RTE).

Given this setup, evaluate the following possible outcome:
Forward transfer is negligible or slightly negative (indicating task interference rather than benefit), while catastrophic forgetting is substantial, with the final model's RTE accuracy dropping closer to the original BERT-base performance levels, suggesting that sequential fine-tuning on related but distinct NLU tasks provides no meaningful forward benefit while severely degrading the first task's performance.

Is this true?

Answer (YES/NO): NO